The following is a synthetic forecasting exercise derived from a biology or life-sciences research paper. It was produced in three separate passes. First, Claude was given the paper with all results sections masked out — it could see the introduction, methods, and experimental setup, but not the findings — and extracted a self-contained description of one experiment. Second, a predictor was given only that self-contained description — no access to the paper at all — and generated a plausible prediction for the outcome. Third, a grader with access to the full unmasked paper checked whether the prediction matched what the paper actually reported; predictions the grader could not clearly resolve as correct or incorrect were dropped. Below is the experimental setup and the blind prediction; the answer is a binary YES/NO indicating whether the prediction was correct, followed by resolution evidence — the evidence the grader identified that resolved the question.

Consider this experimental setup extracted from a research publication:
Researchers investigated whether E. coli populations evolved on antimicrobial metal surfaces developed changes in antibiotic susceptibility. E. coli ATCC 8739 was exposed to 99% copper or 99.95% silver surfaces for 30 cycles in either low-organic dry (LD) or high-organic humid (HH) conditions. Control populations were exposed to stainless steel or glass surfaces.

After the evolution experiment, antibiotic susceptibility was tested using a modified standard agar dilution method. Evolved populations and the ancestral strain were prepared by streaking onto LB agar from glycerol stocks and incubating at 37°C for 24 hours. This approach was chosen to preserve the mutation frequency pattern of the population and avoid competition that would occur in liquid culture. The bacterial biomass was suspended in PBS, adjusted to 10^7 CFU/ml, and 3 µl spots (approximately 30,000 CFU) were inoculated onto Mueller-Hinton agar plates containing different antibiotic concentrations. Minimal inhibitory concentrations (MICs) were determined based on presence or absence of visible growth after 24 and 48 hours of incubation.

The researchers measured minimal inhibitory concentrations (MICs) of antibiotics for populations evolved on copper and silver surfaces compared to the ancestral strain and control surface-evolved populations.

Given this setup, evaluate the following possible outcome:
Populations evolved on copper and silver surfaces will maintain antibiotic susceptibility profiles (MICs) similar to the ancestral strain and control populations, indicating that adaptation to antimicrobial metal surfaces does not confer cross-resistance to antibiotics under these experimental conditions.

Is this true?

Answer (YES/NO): YES